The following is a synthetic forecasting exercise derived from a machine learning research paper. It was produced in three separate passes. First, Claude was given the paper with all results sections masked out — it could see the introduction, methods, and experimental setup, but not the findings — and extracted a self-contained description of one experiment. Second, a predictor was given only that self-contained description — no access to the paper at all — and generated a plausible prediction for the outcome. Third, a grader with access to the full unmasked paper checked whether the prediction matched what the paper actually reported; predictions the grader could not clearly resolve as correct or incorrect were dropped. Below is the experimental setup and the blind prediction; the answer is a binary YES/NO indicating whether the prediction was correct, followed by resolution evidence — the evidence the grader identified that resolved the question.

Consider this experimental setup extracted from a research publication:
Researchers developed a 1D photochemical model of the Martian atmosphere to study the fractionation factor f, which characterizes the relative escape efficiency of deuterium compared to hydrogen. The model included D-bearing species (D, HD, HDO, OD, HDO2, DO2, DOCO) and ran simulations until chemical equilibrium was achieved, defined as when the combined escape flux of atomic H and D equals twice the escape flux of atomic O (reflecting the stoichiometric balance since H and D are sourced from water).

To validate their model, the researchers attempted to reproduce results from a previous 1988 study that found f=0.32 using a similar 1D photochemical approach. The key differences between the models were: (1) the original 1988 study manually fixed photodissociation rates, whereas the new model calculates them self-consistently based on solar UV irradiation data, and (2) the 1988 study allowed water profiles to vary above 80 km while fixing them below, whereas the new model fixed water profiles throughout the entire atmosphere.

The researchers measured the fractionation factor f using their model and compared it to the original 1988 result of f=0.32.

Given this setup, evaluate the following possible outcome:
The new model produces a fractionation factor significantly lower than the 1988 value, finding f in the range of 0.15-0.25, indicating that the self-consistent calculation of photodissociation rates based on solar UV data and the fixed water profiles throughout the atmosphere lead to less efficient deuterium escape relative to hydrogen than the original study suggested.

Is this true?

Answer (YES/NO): NO